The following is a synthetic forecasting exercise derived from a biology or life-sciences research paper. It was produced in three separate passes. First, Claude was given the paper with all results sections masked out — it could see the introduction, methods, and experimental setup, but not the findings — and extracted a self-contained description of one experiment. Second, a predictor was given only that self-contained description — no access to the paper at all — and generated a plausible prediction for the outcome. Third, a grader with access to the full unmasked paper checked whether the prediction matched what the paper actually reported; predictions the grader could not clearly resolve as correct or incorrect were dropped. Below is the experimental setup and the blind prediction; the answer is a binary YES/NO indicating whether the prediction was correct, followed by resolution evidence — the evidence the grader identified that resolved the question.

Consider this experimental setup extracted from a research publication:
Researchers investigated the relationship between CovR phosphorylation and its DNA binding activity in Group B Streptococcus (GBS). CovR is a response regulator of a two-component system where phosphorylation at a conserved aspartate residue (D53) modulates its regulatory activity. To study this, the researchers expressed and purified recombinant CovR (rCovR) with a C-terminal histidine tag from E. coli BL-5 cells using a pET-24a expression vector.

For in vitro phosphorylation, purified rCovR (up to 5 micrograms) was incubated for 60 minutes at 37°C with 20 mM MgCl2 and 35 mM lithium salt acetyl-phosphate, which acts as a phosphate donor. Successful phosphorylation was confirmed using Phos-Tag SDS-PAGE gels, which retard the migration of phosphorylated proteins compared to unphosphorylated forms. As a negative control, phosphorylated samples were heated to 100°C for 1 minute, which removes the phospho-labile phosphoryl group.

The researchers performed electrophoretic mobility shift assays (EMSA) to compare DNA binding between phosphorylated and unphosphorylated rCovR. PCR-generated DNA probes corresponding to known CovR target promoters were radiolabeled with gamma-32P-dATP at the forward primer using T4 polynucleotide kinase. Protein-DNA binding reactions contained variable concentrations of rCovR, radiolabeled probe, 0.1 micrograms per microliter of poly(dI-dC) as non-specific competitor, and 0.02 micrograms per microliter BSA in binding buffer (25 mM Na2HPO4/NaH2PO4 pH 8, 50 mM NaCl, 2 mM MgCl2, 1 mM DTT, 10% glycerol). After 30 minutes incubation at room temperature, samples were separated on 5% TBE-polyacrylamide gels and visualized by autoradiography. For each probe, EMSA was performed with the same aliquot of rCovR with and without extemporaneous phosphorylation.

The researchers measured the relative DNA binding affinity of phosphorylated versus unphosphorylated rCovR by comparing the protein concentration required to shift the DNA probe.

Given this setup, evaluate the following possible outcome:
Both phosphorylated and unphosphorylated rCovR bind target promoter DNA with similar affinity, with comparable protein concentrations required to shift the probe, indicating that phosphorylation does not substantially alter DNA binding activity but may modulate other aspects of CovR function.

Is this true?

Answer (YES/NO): NO